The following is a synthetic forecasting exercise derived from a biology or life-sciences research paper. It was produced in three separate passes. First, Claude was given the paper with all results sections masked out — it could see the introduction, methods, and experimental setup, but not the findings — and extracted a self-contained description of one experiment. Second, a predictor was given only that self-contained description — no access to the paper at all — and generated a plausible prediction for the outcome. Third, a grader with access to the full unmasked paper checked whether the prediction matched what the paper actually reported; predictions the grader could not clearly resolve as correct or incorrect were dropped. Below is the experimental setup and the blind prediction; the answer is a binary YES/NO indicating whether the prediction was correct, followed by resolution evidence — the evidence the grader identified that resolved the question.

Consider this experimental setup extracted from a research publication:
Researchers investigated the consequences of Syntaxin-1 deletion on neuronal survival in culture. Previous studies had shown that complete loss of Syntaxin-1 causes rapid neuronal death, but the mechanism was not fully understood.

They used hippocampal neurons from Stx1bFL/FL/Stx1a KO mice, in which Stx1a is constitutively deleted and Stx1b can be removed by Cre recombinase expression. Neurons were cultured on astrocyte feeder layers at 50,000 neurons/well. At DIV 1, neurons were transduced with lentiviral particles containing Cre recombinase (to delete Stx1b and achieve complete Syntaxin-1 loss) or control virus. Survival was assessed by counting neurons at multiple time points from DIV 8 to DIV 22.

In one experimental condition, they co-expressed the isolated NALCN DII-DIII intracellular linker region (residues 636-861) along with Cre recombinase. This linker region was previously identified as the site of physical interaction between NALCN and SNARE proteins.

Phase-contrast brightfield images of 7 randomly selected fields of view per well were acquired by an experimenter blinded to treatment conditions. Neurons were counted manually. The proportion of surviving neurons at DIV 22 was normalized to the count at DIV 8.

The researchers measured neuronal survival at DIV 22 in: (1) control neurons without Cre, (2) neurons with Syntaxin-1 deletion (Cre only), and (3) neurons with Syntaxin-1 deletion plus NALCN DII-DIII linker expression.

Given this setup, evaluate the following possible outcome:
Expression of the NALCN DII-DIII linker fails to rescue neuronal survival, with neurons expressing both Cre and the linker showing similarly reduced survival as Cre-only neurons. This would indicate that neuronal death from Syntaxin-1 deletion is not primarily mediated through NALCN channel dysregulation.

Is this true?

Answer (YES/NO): YES